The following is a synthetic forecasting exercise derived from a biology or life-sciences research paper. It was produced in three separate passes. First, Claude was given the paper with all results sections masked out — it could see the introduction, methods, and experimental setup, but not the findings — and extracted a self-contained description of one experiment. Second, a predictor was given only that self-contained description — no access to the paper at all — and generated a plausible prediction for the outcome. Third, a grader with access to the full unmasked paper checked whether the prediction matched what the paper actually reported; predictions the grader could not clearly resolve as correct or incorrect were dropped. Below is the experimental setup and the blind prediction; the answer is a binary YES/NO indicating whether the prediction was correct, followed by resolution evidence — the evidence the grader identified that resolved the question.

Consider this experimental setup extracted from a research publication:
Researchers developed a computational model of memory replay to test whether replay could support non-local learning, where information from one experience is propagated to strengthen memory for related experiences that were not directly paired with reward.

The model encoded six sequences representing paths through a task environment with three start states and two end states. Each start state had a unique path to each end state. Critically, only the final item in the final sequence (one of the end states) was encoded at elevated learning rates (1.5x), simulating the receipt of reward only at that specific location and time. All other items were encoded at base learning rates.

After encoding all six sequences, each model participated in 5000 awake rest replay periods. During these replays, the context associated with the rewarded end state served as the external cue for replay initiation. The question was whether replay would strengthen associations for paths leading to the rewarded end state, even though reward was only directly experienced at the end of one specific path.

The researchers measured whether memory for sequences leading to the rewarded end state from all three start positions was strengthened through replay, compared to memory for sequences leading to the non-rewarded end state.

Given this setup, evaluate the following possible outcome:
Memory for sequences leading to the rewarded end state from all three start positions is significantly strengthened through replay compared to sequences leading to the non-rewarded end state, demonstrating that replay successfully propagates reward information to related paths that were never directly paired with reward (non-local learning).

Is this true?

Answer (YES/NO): YES